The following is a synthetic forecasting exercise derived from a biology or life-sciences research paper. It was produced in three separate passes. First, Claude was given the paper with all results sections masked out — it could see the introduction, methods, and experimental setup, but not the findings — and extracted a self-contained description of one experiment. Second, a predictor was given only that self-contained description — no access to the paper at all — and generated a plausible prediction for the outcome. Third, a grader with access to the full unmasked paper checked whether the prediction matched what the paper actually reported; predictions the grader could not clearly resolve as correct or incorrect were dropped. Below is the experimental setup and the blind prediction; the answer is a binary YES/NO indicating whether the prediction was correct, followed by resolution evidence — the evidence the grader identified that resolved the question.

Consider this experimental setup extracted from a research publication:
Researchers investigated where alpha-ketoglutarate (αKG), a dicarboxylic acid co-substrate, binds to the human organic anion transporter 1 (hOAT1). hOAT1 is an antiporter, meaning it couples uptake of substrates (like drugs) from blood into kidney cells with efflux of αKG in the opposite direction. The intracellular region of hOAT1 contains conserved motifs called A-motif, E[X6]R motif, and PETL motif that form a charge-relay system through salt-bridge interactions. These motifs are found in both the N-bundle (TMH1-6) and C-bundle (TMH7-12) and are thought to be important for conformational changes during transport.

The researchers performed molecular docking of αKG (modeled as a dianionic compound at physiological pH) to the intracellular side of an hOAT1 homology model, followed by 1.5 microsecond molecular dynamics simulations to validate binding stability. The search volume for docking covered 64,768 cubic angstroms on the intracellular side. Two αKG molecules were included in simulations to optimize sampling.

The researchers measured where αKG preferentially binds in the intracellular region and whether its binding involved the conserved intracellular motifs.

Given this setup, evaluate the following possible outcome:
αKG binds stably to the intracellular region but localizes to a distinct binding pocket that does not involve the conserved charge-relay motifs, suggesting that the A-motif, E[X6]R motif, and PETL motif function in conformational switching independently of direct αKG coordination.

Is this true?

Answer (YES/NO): NO